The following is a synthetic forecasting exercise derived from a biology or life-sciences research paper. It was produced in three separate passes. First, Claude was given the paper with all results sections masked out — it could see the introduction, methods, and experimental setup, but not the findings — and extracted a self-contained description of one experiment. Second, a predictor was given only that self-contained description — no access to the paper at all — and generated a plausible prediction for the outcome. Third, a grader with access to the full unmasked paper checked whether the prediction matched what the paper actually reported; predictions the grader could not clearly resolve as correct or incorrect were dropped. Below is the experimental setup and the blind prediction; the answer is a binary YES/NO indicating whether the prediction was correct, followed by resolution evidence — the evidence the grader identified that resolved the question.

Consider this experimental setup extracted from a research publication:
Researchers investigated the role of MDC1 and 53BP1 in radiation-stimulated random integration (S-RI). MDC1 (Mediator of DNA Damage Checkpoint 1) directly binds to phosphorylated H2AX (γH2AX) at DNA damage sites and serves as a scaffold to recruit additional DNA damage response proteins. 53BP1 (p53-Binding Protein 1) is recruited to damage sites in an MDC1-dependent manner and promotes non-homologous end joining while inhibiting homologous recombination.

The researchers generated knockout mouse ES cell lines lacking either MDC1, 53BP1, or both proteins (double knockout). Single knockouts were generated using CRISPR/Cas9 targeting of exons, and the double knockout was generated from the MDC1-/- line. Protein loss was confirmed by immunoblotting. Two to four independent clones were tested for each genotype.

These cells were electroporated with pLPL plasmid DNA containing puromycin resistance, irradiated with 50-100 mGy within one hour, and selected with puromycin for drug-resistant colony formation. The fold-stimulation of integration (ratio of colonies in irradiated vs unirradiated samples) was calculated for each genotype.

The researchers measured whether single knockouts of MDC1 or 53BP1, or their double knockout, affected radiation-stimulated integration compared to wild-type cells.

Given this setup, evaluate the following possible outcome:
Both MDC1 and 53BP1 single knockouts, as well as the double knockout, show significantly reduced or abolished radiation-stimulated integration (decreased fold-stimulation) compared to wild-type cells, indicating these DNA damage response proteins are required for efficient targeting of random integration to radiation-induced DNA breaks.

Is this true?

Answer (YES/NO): NO